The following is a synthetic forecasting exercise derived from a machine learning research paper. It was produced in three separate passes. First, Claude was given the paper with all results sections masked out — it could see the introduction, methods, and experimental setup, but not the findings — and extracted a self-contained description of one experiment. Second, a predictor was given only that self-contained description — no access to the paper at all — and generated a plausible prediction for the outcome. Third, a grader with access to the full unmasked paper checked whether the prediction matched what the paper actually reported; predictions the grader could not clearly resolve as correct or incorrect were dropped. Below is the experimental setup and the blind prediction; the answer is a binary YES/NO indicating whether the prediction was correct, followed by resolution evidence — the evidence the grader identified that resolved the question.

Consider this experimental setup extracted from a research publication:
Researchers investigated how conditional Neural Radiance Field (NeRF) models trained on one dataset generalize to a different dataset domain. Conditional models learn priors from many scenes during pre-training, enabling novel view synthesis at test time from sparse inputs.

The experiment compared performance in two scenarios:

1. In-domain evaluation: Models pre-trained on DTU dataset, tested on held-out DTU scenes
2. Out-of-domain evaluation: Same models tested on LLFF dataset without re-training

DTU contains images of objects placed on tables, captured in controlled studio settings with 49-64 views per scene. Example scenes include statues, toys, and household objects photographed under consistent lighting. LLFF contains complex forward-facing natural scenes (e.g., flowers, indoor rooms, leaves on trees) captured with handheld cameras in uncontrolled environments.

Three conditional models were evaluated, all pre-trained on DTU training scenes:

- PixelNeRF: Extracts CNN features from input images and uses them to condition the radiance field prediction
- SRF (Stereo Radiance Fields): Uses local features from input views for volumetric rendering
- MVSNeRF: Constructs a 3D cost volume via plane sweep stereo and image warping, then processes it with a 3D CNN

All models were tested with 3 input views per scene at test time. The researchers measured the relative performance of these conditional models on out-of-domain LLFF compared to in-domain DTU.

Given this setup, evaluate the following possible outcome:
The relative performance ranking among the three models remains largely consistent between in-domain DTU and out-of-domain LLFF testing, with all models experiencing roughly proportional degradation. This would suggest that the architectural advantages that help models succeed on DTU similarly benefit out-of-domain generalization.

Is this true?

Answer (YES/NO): NO